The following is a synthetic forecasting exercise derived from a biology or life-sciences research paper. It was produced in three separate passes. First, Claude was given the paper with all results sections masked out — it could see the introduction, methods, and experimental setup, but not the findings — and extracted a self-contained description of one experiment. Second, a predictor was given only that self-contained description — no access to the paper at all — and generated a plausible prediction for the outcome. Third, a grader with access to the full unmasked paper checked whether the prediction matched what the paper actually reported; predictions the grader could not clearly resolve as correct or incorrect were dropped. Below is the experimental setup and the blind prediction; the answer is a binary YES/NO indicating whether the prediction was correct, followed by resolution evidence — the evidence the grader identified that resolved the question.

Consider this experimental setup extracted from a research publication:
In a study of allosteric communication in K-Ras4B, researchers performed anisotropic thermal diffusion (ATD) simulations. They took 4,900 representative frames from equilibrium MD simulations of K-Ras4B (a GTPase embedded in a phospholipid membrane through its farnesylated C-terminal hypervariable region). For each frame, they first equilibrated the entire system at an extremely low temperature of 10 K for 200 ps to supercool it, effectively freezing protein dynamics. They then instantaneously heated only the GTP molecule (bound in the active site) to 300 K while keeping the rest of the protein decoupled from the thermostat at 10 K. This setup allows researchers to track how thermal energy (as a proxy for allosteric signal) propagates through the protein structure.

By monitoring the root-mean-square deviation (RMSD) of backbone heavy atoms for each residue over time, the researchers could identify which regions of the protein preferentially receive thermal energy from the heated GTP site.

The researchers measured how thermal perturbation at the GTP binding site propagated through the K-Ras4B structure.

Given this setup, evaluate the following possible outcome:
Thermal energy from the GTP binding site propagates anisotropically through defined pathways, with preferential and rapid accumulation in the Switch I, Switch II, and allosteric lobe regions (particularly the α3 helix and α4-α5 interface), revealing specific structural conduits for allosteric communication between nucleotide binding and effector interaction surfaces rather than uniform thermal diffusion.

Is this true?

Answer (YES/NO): NO